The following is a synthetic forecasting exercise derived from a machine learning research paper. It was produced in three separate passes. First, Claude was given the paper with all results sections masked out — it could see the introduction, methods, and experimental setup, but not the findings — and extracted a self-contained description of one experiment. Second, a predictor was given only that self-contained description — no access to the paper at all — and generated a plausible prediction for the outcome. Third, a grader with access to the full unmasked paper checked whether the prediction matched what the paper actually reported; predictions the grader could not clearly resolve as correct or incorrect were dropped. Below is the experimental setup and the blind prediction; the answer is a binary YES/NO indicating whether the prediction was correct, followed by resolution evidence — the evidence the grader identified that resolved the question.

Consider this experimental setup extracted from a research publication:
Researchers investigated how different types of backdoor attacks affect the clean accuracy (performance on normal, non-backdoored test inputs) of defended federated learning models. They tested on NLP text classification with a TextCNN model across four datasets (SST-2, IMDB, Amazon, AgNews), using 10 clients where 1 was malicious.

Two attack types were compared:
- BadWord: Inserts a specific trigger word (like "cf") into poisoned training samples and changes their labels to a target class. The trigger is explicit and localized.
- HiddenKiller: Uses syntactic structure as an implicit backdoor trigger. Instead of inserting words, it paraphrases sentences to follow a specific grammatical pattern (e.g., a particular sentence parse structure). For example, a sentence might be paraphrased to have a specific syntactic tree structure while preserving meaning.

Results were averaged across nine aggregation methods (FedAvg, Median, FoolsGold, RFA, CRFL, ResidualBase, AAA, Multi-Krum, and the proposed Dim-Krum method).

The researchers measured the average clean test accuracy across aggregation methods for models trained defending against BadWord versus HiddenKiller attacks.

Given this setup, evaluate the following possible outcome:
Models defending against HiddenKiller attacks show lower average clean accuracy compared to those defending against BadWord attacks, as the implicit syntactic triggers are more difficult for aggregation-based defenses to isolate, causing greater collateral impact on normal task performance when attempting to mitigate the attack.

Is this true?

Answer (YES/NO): YES